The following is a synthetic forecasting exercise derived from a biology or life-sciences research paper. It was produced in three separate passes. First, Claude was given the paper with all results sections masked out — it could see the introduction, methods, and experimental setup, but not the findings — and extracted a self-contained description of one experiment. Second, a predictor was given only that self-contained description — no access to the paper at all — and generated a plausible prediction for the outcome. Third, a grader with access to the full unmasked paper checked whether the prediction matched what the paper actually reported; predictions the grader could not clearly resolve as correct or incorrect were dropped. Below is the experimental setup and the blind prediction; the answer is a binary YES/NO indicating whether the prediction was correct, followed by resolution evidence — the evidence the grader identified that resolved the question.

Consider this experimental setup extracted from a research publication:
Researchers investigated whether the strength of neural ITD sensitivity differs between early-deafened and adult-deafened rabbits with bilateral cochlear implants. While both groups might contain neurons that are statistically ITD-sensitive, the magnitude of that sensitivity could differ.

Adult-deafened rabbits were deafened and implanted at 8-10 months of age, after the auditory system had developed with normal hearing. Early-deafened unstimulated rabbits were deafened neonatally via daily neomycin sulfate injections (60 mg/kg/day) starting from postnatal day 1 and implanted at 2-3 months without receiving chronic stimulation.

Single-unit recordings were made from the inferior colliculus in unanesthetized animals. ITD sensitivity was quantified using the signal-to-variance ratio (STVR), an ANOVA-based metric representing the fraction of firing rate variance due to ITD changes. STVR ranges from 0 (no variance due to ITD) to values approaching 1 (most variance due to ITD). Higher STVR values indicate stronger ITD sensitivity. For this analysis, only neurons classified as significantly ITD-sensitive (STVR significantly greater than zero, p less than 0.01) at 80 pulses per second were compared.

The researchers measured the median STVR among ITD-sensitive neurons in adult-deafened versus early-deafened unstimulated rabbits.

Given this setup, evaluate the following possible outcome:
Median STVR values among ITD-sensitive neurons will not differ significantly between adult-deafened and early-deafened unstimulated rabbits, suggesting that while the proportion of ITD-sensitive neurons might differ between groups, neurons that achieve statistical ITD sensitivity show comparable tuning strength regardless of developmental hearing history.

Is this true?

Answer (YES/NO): NO